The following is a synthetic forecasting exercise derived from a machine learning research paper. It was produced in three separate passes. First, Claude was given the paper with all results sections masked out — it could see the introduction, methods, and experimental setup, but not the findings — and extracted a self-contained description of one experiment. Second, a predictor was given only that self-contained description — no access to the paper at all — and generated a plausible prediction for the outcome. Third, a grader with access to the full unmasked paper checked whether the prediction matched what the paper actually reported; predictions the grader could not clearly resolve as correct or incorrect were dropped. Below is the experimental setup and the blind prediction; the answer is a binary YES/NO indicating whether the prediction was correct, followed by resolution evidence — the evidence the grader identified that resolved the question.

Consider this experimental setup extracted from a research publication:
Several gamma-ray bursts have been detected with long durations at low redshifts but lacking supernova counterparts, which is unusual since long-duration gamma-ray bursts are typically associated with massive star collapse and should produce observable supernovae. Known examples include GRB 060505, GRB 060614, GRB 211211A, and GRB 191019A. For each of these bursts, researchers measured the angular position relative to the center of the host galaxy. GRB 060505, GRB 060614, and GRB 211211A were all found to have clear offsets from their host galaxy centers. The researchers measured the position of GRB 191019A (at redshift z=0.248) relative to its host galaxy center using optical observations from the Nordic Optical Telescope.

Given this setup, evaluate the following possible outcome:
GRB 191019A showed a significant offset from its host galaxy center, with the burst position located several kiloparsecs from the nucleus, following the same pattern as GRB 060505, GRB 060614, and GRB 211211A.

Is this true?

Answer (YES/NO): NO